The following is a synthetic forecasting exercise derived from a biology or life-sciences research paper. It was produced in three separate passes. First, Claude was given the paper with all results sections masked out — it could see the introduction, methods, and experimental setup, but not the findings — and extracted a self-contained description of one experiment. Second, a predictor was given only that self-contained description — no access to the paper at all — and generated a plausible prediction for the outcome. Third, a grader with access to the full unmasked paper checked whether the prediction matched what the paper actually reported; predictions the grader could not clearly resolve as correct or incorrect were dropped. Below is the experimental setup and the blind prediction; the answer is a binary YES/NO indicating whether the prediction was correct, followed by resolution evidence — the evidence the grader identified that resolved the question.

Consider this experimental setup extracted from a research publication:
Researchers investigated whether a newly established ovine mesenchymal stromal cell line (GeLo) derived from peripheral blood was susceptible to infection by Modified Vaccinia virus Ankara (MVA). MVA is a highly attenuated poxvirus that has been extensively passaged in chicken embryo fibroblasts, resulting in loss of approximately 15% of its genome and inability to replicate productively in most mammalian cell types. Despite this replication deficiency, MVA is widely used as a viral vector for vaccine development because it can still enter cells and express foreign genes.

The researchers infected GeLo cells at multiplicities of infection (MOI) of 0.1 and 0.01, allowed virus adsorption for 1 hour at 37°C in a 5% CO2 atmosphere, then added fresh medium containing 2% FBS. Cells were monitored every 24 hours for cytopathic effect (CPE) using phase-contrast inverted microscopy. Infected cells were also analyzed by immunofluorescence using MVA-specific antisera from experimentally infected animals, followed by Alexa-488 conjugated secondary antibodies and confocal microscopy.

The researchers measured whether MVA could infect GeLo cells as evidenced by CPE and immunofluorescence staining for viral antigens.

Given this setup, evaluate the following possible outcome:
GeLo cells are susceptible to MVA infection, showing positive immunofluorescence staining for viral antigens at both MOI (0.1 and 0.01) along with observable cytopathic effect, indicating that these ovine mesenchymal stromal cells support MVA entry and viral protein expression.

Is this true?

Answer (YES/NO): NO